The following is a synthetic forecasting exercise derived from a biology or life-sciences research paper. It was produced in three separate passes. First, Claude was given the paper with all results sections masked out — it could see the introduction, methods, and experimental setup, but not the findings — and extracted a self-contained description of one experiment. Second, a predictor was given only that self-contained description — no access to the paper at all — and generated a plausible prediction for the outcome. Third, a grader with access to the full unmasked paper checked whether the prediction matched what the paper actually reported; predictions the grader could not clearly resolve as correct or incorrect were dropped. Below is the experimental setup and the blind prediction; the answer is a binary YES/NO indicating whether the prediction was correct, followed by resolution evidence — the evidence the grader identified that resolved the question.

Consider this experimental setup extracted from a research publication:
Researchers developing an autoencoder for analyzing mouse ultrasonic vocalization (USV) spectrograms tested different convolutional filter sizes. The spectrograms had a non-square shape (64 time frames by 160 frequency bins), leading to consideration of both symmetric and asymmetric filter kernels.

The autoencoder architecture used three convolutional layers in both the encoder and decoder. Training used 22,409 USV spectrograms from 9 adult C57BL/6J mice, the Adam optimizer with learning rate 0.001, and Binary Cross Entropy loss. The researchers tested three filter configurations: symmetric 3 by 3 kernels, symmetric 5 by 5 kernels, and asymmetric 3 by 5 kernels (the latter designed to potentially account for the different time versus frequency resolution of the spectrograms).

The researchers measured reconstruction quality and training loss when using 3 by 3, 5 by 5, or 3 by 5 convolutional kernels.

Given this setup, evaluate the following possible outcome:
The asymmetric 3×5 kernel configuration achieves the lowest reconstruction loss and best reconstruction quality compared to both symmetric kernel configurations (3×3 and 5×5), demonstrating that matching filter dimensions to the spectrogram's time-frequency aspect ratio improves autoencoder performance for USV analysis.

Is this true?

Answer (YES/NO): NO